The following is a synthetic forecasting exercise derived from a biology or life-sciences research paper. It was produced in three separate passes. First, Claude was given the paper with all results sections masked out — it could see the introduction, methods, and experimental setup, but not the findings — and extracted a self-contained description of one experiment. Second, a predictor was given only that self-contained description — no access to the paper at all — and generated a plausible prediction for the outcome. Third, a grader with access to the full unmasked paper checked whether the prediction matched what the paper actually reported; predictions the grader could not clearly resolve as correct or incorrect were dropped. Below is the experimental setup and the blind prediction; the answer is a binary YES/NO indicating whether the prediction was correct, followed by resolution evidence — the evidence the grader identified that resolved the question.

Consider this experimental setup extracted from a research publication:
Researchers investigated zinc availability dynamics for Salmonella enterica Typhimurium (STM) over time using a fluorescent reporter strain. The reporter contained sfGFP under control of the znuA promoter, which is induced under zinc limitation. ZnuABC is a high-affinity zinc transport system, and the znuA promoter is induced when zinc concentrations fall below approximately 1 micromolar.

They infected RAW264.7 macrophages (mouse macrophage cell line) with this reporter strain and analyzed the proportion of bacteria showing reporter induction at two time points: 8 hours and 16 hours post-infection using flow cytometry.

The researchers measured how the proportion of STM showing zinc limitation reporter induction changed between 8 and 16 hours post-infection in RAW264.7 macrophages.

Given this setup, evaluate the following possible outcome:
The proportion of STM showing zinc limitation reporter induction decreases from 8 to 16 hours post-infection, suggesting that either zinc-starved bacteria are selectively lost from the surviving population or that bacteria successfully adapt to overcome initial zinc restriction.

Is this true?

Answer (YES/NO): YES